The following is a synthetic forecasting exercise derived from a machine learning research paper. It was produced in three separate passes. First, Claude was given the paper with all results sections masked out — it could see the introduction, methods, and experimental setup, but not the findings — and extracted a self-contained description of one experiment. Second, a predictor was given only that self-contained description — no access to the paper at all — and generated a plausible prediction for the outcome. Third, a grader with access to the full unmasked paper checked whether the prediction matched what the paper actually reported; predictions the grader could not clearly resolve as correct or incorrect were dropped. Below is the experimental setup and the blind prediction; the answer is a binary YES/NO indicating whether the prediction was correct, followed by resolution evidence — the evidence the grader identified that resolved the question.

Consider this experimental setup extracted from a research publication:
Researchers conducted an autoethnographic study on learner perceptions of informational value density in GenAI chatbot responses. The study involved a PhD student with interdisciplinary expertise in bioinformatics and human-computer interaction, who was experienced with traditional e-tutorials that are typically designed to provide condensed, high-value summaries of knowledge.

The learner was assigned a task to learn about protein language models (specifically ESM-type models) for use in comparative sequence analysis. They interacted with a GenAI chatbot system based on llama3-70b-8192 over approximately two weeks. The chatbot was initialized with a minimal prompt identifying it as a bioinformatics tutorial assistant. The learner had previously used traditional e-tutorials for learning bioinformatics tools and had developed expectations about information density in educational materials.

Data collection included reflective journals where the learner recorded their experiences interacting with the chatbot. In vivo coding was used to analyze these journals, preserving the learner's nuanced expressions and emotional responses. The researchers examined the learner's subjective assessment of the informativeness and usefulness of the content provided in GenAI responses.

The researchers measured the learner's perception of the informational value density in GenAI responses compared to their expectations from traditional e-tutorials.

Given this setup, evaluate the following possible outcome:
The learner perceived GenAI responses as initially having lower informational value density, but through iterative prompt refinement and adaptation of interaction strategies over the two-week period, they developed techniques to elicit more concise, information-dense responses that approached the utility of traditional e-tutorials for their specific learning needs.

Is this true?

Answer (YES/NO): NO